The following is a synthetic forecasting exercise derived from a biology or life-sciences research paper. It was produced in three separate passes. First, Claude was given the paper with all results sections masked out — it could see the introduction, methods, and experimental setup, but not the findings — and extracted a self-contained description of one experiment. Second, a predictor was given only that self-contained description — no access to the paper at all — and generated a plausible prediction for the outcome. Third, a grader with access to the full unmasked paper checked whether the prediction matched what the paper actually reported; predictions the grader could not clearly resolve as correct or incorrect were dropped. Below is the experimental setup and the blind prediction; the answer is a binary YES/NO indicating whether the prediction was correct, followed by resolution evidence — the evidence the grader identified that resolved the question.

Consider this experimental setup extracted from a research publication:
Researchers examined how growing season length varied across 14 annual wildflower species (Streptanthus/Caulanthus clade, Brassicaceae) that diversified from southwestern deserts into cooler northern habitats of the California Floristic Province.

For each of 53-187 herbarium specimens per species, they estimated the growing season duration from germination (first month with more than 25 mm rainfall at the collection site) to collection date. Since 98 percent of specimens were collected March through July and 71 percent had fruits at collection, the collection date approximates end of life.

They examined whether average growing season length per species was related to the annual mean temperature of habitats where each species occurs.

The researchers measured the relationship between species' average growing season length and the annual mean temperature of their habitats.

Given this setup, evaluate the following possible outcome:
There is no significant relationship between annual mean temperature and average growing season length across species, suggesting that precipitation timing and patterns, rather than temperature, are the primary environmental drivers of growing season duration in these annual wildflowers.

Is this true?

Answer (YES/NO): NO